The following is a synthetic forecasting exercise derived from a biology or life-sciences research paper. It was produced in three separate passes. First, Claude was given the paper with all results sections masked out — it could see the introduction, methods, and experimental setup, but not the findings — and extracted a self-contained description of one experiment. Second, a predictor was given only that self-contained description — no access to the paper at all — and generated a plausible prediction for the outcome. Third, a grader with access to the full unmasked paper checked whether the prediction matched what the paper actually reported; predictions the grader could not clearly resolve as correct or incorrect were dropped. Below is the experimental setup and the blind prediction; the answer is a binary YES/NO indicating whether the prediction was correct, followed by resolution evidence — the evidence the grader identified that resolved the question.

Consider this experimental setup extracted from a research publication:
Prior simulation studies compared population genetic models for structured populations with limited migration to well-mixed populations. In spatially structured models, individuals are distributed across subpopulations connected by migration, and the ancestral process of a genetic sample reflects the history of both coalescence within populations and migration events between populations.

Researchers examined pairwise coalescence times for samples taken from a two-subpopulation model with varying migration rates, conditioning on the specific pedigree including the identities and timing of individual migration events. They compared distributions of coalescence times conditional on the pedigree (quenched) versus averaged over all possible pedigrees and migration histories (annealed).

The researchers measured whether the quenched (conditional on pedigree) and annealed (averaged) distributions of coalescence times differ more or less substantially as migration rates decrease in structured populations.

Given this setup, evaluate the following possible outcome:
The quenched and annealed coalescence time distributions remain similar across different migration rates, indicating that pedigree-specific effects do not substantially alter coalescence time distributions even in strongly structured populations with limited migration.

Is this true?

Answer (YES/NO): NO